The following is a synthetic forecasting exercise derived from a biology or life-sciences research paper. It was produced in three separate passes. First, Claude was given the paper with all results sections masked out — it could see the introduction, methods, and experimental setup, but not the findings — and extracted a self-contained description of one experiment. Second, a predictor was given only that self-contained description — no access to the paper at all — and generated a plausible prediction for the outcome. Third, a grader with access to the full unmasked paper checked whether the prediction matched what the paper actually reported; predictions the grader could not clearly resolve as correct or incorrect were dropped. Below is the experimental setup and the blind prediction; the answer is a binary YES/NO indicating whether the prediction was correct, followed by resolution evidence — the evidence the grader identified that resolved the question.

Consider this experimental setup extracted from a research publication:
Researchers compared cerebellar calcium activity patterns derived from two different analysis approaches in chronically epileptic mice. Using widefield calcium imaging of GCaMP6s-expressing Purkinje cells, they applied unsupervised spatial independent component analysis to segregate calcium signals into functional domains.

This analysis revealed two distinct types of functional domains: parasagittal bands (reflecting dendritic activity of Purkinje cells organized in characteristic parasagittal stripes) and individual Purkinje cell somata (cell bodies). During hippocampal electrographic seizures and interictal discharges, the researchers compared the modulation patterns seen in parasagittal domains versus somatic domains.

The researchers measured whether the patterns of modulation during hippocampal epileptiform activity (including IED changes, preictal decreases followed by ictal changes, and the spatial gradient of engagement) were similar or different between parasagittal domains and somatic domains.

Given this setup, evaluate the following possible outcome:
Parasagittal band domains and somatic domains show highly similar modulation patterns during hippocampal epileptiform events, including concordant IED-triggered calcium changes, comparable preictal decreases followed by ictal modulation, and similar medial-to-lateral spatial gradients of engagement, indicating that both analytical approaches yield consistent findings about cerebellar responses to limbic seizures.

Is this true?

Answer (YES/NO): NO